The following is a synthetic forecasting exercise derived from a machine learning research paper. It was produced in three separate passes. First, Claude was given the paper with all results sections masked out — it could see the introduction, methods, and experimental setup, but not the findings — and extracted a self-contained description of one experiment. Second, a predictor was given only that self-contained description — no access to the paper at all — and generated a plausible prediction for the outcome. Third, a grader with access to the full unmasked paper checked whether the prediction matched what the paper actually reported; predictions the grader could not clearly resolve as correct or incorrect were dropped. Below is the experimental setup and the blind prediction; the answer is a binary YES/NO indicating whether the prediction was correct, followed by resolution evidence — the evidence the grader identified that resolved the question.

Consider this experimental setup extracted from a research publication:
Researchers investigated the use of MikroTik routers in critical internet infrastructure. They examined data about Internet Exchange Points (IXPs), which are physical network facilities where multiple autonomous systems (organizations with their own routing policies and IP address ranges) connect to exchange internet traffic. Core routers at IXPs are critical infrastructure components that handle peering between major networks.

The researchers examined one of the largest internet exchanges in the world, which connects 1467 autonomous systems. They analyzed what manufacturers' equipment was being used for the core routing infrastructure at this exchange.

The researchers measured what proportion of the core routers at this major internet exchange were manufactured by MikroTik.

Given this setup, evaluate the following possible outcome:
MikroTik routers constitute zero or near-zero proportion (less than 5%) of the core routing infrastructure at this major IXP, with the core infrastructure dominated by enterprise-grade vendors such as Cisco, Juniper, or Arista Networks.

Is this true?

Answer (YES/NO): NO